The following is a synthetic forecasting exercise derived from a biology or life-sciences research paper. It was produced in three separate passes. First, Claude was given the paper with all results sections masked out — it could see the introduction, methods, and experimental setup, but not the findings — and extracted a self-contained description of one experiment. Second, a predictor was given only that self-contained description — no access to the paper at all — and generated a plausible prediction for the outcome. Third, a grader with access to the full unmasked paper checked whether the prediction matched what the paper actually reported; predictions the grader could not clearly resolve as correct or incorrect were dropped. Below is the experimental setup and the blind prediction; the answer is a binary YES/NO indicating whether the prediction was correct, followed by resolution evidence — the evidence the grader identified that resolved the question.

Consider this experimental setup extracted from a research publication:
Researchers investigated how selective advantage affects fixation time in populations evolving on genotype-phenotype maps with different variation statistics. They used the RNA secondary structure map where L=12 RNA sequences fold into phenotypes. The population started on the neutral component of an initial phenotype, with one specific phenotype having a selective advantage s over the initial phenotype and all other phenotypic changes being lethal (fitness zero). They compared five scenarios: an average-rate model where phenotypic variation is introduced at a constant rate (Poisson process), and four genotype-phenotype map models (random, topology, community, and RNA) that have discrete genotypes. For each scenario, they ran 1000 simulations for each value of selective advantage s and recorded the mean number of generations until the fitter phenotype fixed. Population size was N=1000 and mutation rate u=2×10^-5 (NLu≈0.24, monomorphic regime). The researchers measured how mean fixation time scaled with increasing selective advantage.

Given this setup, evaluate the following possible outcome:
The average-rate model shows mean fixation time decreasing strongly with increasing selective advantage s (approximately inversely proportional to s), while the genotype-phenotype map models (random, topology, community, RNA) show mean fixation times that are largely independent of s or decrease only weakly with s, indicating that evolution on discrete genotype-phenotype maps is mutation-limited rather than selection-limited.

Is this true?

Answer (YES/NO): YES